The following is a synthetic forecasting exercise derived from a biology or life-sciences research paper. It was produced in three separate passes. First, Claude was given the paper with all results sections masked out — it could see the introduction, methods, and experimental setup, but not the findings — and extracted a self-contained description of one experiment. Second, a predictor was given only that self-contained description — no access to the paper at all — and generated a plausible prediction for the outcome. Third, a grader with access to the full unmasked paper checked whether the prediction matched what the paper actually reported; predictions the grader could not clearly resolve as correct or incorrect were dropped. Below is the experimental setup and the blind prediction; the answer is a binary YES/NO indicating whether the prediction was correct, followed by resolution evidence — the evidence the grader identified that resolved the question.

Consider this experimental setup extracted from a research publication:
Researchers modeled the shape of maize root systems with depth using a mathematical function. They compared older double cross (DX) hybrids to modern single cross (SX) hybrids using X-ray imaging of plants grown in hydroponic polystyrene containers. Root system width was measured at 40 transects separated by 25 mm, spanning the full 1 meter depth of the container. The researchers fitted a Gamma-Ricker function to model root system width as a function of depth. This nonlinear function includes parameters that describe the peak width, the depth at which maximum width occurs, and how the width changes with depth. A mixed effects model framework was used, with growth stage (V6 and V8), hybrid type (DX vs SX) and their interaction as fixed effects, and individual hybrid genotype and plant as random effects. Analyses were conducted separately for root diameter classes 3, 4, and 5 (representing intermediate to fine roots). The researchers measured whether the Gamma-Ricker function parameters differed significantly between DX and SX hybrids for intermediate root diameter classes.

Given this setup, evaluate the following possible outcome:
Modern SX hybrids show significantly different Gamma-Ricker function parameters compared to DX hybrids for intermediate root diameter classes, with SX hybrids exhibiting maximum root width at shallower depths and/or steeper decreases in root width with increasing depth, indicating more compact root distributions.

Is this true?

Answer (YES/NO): NO